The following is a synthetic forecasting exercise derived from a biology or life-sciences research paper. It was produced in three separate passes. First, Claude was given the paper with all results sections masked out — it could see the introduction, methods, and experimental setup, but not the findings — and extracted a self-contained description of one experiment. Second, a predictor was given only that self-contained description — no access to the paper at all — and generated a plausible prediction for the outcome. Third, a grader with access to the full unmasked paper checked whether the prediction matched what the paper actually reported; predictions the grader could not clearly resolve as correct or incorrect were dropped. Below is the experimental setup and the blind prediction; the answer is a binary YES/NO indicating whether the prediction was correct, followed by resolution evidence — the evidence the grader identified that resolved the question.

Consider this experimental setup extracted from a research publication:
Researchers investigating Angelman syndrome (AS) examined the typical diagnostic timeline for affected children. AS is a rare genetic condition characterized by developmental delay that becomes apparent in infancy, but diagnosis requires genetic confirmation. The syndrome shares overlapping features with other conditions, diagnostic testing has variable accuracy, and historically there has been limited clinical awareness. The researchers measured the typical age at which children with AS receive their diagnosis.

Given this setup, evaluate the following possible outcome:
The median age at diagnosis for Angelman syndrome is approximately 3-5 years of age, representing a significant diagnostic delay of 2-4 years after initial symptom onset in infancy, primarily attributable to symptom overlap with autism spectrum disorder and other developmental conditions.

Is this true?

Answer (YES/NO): NO